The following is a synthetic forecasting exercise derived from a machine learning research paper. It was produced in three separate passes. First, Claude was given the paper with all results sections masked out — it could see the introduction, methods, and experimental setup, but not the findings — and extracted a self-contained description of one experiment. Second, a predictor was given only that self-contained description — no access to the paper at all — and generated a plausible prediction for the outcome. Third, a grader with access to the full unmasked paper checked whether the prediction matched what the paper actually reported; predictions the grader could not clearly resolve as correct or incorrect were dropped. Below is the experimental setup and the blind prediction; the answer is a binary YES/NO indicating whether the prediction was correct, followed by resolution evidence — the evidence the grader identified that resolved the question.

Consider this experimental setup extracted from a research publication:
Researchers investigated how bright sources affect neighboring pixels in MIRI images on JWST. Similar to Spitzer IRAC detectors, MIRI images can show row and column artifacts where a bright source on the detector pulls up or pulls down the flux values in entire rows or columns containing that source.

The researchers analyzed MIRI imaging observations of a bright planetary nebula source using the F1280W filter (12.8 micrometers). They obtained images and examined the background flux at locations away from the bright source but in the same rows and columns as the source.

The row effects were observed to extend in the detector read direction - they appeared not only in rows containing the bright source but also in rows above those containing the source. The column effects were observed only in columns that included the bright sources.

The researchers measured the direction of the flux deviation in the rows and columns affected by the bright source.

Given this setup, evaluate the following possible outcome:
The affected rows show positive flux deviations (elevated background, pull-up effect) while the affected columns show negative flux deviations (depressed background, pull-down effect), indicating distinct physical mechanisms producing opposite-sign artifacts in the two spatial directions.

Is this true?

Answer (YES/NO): YES